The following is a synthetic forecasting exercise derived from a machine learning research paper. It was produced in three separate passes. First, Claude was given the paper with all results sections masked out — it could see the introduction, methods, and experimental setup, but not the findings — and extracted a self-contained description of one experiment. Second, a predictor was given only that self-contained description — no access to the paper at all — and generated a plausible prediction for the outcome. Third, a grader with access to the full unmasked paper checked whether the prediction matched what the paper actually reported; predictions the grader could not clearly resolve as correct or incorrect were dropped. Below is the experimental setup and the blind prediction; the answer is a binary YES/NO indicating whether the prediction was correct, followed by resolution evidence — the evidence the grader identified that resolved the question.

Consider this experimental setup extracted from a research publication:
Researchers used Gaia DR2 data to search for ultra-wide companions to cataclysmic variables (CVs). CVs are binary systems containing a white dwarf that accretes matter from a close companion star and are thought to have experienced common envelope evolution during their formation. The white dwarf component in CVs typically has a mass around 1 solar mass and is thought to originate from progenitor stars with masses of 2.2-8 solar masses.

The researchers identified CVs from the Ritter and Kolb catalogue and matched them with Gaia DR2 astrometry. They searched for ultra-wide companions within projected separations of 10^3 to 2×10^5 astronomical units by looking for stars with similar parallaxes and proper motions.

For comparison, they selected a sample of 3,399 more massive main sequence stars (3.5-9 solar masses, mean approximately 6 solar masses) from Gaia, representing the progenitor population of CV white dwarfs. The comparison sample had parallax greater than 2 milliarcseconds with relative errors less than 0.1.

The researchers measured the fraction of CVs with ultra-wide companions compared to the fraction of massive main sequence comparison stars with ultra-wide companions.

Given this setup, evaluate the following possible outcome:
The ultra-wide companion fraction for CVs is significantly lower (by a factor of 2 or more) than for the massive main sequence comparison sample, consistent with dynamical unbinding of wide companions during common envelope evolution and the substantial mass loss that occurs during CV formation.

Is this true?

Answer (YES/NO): YES